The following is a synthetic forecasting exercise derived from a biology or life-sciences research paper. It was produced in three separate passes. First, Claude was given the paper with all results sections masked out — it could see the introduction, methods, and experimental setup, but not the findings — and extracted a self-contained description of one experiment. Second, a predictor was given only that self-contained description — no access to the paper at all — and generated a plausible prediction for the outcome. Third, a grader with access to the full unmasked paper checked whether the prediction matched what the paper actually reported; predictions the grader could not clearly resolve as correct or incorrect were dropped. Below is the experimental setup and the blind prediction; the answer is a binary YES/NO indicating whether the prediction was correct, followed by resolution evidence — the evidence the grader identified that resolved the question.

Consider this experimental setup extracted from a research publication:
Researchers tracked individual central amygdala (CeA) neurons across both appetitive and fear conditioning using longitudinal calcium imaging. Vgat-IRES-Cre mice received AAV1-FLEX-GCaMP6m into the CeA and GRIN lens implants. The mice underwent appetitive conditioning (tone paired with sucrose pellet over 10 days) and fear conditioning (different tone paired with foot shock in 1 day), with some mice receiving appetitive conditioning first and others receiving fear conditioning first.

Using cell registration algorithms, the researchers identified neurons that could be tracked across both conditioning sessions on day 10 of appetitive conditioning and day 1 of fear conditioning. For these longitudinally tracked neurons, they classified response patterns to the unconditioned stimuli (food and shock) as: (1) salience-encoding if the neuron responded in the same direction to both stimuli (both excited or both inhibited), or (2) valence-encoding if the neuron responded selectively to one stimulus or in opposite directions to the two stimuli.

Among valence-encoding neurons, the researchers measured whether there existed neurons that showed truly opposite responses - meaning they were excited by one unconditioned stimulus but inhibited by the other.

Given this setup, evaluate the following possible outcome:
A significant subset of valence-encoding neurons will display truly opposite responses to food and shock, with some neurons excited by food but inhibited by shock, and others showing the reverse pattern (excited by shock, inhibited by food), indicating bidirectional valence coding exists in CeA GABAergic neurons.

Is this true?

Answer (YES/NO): YES